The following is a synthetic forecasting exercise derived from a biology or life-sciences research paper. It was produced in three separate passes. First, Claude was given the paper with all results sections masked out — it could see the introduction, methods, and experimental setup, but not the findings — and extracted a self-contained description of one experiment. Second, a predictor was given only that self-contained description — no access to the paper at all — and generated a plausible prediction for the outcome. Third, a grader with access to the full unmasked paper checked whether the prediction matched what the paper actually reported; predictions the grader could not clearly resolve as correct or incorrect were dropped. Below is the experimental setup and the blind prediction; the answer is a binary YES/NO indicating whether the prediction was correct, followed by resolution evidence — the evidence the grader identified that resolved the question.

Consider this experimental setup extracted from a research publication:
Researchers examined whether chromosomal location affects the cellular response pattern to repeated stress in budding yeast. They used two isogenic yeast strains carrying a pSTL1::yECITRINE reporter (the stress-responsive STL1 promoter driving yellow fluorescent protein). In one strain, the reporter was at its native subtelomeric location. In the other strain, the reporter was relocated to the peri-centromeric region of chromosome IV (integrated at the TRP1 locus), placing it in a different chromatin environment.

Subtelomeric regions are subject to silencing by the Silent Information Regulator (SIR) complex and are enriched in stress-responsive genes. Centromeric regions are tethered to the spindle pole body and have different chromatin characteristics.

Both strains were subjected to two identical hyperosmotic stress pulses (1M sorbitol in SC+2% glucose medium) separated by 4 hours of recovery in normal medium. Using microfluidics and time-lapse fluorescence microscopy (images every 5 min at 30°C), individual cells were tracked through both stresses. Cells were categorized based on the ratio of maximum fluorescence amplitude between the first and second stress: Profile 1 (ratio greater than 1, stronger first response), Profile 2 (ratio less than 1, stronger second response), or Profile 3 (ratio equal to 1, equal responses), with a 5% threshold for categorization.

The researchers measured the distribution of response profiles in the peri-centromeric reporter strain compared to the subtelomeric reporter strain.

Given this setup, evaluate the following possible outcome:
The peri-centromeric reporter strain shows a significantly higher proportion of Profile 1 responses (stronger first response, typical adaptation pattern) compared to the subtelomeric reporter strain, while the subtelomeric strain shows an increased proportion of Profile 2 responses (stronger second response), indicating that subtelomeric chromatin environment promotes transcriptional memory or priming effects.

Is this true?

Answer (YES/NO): NO